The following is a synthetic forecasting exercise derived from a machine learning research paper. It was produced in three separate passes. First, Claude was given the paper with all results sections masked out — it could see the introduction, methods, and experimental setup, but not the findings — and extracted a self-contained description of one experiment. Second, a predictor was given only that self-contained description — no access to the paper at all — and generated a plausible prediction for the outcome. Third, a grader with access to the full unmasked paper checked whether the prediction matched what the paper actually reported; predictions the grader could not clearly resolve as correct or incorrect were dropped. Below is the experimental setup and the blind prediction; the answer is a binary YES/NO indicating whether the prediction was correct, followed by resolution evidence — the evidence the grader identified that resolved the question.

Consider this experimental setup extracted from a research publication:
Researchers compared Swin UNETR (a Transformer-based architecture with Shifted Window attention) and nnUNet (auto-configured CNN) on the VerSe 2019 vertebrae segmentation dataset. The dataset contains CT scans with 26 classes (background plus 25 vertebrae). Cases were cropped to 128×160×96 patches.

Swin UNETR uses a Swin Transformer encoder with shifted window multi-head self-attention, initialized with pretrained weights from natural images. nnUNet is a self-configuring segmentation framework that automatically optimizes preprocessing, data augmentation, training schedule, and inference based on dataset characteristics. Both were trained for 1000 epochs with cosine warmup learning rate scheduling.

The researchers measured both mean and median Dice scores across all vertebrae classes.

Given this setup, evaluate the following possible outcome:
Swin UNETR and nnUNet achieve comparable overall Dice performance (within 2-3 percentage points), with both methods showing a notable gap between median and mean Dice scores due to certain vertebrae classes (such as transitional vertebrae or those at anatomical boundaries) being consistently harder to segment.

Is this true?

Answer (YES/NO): NO